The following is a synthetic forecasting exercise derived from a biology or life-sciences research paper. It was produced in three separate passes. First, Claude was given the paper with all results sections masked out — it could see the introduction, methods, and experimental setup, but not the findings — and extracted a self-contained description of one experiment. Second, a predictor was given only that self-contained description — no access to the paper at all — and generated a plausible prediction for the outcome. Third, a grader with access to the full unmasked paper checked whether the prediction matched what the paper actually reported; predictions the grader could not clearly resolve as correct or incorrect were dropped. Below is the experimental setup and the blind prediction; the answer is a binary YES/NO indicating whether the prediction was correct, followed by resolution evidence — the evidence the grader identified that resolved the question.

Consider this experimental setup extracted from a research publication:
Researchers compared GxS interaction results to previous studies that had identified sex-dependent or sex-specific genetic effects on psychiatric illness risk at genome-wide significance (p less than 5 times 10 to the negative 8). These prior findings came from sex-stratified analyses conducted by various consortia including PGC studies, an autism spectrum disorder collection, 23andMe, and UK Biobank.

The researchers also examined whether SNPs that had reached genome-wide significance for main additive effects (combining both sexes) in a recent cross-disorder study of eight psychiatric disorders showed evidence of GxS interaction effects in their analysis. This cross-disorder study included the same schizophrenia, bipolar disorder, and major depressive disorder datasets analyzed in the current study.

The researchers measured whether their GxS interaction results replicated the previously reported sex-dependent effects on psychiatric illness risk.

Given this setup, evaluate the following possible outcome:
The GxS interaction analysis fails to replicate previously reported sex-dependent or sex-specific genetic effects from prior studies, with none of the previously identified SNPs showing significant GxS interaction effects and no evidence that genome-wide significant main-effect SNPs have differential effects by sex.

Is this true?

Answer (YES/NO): NO